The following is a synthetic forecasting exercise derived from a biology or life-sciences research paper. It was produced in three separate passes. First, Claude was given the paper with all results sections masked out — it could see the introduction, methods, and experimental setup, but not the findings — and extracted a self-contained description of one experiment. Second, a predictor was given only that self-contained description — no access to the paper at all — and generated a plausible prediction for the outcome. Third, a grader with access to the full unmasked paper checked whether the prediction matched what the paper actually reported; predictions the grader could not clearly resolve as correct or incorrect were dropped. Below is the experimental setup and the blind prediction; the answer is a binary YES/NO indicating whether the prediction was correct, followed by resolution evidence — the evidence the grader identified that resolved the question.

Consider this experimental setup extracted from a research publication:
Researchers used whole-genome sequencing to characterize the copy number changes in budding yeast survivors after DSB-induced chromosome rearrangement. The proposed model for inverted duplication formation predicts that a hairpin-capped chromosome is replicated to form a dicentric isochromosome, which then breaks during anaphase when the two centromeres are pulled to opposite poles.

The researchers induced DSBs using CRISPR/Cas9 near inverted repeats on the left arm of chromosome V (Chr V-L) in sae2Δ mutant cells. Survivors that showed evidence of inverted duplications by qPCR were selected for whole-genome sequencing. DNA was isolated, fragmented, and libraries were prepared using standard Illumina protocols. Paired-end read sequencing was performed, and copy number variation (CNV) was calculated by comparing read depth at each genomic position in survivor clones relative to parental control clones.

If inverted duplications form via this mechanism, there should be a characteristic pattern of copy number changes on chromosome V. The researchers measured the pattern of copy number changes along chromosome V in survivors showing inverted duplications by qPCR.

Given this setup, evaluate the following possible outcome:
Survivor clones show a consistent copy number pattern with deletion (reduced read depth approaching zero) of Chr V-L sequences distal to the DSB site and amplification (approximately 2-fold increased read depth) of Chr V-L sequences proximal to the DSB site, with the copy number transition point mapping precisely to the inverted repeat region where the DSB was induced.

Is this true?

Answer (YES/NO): YES